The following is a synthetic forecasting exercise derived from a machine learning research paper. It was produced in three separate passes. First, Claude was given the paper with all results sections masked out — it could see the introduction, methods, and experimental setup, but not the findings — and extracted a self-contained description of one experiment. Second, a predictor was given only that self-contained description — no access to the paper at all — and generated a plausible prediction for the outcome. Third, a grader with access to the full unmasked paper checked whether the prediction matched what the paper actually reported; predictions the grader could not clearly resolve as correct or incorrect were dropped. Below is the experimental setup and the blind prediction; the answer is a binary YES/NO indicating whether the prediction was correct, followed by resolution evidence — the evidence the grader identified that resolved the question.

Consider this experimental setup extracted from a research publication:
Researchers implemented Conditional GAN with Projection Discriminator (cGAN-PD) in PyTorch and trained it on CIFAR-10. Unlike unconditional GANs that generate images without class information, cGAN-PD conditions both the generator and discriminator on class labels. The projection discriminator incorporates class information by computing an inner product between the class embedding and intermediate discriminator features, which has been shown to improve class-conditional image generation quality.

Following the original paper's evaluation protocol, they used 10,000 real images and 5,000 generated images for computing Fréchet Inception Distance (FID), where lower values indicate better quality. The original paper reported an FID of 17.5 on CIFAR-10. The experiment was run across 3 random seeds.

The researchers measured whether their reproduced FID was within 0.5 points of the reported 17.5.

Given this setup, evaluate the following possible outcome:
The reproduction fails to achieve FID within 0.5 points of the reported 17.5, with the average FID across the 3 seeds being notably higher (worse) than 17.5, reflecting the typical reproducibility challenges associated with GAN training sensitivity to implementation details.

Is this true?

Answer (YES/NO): NO